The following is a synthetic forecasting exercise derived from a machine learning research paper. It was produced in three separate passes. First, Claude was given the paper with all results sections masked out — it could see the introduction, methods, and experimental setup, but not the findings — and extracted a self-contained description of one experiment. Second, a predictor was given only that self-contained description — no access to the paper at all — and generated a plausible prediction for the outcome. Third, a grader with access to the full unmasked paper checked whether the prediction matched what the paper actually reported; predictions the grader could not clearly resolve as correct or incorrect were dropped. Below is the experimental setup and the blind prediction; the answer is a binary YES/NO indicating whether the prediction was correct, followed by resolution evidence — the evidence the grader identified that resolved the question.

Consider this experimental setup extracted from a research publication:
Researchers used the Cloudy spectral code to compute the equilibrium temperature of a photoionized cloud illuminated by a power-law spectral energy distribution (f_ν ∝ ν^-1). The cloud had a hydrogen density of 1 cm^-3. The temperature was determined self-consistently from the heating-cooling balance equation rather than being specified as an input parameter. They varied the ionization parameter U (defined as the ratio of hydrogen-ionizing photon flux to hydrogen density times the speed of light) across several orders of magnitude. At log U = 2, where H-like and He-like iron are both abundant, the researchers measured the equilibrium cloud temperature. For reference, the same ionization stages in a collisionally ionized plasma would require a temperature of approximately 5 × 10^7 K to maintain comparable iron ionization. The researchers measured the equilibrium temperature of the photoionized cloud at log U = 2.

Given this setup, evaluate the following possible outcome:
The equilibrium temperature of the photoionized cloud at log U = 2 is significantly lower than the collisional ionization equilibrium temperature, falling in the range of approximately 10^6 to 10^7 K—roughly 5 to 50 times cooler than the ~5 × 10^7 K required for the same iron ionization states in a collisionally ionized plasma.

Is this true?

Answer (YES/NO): YES